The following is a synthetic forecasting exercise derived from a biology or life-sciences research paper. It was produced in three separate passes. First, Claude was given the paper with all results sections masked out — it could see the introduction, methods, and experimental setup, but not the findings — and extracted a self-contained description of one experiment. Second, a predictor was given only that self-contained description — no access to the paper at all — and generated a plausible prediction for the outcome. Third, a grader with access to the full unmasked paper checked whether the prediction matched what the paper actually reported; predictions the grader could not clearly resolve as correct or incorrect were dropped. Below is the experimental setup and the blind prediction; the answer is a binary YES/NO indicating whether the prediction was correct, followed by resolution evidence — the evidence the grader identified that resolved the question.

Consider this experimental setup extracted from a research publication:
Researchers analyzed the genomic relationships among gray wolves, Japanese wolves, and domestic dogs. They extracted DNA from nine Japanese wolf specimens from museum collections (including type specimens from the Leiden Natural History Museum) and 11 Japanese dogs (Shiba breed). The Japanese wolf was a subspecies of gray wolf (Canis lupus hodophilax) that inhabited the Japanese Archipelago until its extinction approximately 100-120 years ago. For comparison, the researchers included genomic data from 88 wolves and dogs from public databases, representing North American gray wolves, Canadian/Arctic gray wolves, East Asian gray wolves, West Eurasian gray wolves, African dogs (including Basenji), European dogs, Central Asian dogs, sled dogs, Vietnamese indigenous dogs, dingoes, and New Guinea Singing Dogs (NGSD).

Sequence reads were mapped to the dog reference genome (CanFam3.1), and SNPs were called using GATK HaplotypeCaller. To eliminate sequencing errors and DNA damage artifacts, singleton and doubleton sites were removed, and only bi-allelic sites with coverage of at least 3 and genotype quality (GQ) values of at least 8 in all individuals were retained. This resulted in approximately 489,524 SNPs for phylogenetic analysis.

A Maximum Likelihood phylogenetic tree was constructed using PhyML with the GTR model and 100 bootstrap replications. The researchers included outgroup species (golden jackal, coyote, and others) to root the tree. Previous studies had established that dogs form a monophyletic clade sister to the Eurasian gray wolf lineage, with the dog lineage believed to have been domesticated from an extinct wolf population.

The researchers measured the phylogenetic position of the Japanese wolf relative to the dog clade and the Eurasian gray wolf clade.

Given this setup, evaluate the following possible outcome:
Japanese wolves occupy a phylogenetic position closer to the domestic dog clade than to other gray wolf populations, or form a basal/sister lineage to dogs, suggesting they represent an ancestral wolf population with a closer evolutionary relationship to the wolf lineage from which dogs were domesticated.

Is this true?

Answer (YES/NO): YES